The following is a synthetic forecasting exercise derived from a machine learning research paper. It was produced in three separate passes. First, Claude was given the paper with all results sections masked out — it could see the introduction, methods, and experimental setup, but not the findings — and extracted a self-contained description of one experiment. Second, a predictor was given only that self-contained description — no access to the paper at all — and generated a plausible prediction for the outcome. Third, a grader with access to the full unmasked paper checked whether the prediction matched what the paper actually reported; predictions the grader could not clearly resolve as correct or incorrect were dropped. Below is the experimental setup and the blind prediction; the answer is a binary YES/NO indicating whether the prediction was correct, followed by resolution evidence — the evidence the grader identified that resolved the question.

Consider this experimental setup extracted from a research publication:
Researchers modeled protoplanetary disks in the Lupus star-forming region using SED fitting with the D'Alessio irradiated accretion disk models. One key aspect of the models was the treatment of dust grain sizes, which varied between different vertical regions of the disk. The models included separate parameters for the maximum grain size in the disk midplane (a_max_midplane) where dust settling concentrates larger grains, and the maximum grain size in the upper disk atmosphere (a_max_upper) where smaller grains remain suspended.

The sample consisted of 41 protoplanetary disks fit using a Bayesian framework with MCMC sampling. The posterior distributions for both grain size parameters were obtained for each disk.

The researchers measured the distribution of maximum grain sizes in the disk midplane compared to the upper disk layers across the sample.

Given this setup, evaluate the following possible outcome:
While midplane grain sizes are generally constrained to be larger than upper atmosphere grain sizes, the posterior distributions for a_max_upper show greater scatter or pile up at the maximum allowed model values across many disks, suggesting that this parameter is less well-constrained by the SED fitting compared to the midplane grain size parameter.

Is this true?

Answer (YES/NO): NO